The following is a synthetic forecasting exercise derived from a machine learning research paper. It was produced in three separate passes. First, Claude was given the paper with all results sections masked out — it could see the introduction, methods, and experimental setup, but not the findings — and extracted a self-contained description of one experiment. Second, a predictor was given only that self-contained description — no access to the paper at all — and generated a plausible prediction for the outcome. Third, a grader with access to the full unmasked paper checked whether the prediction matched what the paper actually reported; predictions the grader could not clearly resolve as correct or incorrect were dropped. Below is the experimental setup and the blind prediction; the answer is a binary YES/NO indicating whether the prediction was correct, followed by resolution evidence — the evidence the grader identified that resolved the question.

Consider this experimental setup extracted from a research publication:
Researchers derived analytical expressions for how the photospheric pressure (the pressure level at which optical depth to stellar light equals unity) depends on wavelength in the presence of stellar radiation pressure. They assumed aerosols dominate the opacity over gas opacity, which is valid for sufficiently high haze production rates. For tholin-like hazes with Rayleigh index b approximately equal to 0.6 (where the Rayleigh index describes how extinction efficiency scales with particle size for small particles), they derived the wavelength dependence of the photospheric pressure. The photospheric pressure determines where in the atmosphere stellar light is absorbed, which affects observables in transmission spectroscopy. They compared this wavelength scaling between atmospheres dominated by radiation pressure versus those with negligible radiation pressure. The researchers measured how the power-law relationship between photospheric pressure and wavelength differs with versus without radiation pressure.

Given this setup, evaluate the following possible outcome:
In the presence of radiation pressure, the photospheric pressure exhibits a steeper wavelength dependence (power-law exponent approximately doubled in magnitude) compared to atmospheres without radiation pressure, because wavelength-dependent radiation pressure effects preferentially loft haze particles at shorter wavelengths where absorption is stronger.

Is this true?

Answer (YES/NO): NO